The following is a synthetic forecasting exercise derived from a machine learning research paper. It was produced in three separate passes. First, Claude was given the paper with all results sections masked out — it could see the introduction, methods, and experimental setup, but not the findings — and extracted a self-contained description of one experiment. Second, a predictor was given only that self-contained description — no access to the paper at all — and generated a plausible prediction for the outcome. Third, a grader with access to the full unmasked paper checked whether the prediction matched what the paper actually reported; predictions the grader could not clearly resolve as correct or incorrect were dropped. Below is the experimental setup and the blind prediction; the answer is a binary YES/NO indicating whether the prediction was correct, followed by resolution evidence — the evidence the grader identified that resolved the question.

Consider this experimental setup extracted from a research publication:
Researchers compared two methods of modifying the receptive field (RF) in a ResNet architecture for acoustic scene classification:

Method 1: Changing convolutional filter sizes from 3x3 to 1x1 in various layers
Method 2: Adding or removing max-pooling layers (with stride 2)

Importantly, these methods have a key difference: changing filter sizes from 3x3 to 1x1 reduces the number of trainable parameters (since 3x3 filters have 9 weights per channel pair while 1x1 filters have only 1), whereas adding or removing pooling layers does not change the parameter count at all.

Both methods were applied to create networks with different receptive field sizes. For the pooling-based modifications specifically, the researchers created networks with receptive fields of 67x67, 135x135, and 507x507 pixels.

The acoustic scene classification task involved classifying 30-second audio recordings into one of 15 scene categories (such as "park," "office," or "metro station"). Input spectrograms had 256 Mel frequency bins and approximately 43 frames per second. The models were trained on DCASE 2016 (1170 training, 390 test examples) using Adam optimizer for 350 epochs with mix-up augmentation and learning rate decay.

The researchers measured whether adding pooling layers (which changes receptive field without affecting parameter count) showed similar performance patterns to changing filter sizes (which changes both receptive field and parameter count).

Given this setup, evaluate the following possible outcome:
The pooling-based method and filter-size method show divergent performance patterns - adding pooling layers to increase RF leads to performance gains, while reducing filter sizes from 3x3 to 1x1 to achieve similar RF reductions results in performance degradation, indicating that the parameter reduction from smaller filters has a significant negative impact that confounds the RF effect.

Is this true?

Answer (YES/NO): NO